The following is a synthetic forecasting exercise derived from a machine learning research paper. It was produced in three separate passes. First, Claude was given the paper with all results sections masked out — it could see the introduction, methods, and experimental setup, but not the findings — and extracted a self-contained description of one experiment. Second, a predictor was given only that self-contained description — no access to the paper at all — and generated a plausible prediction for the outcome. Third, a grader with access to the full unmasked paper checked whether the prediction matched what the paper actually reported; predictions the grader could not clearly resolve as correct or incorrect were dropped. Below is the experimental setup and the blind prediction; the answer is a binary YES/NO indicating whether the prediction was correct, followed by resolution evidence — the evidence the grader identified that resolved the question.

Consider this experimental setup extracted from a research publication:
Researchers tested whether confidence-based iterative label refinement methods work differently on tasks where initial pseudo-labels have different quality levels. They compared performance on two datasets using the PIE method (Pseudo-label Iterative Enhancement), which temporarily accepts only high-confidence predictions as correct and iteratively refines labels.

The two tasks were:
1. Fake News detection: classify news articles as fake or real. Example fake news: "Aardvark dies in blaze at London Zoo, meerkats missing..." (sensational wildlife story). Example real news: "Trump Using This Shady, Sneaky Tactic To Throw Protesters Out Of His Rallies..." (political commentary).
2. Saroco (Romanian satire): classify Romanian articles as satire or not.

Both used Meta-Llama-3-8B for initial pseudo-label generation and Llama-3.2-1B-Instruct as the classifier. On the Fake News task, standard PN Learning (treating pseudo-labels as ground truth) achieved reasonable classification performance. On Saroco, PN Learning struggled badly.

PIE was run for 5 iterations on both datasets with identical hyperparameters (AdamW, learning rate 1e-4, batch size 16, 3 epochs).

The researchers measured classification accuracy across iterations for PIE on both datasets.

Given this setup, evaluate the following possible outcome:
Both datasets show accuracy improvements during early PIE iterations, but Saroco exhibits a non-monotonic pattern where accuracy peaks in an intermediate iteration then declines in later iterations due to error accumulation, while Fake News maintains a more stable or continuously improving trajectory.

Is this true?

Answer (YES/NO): NO